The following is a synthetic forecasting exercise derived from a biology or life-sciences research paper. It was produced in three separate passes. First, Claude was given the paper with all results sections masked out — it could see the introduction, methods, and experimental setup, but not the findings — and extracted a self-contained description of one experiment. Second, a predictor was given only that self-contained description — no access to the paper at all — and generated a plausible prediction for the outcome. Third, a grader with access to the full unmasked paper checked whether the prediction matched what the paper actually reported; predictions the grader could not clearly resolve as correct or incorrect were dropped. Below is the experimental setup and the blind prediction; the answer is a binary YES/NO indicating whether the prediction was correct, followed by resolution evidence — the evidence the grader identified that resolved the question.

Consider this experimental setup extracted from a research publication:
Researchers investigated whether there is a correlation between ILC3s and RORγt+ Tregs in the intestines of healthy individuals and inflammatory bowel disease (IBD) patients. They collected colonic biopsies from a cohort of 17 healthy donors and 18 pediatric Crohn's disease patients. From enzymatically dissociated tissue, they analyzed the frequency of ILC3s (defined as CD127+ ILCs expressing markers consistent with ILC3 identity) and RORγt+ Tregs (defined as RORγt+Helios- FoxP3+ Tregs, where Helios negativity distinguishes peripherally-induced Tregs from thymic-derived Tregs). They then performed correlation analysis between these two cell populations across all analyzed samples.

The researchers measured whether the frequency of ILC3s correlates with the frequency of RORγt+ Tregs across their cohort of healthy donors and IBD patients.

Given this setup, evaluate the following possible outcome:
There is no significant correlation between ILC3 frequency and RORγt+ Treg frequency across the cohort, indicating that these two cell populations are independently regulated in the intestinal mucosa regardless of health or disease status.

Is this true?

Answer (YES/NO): NO